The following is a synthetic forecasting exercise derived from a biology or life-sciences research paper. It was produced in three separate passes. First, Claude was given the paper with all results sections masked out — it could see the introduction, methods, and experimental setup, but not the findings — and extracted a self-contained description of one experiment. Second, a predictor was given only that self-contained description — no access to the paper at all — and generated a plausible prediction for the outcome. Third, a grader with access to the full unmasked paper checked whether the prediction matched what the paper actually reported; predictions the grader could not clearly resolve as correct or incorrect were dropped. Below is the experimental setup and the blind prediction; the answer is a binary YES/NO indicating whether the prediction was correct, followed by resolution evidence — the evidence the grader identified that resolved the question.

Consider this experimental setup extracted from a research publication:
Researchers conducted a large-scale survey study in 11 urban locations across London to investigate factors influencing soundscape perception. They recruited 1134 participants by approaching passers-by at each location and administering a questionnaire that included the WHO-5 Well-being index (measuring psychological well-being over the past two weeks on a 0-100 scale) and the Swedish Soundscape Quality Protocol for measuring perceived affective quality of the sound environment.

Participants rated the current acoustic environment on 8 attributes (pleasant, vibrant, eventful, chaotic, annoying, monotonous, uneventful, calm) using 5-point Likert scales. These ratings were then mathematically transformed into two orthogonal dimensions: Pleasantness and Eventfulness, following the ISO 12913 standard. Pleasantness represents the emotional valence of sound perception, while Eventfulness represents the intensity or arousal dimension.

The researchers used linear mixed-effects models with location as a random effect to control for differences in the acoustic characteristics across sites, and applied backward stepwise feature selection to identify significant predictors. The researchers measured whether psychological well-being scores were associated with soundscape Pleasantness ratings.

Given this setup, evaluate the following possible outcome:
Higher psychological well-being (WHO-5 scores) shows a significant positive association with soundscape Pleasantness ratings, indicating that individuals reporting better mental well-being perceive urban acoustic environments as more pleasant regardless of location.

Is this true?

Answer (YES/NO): YES